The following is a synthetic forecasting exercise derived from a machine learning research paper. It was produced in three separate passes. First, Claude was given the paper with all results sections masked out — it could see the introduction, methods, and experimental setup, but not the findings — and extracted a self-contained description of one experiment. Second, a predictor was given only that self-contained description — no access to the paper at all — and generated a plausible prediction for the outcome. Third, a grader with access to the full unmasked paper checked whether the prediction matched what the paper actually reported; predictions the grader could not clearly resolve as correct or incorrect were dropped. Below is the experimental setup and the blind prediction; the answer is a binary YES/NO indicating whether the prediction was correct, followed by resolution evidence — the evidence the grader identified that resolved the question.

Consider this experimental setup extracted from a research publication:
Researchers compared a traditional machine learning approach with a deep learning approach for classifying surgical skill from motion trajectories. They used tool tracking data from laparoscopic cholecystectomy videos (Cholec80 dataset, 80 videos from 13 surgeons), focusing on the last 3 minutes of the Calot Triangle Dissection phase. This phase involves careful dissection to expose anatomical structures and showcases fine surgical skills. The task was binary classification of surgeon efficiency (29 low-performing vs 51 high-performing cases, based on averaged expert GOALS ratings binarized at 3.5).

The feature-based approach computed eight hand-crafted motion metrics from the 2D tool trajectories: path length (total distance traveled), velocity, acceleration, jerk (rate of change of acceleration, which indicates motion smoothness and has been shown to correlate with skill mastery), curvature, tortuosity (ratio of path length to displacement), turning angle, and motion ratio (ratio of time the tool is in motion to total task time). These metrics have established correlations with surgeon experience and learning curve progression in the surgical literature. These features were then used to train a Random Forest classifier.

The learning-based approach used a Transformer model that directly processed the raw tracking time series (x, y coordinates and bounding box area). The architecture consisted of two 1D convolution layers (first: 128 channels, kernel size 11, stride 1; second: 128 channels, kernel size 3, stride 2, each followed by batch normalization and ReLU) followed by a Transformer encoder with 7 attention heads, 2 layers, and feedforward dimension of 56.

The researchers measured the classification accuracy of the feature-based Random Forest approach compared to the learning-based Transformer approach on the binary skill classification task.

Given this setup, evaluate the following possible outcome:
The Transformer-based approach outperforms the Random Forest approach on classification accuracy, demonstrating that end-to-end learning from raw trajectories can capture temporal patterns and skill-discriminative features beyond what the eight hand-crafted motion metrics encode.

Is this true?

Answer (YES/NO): YES